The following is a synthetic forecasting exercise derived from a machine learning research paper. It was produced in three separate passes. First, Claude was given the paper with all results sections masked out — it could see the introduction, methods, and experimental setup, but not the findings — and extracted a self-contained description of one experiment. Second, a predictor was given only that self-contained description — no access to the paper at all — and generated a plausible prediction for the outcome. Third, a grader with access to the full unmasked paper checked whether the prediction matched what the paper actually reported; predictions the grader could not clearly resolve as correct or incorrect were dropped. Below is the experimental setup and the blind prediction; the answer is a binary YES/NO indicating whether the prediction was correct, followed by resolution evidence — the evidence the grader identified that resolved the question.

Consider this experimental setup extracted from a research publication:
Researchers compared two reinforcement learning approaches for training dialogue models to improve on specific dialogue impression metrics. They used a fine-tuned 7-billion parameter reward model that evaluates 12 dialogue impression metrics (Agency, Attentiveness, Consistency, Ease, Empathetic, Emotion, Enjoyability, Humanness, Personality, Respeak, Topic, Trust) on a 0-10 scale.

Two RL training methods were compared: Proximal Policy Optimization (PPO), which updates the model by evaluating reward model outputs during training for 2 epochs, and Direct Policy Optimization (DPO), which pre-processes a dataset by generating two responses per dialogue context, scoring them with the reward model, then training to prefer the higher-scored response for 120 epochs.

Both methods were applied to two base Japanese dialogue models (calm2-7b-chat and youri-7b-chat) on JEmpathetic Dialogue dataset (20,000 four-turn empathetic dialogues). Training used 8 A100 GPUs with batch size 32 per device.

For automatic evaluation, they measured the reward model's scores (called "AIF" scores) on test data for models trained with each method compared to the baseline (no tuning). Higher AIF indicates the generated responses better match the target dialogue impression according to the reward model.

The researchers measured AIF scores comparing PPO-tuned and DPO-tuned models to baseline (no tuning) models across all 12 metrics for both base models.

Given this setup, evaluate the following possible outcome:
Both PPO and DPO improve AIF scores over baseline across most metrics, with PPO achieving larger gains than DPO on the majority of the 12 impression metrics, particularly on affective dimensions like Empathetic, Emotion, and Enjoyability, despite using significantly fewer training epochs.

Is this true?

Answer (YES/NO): NO